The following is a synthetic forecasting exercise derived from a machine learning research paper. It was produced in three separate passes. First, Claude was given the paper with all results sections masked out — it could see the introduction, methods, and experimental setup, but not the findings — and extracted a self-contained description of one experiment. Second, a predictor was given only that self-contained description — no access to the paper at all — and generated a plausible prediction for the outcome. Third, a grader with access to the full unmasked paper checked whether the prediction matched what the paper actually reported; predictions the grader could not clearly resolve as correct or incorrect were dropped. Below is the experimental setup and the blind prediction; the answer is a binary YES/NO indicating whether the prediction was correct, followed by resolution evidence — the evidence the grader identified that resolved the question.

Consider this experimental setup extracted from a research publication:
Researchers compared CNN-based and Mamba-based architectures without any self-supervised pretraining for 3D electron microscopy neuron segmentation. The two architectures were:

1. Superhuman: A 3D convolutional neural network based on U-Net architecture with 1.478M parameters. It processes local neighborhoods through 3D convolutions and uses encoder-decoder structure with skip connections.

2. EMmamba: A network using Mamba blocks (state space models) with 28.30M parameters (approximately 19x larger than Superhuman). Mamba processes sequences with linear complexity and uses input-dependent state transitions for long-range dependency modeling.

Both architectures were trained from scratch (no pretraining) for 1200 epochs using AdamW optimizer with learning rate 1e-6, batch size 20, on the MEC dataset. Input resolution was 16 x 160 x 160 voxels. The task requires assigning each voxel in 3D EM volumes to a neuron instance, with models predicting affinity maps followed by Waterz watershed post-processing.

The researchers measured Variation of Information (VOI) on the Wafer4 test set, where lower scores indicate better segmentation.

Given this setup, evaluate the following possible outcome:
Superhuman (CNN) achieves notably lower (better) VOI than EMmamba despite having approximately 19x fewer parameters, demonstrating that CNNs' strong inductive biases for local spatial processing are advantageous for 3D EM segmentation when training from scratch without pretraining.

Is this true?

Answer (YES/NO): YES